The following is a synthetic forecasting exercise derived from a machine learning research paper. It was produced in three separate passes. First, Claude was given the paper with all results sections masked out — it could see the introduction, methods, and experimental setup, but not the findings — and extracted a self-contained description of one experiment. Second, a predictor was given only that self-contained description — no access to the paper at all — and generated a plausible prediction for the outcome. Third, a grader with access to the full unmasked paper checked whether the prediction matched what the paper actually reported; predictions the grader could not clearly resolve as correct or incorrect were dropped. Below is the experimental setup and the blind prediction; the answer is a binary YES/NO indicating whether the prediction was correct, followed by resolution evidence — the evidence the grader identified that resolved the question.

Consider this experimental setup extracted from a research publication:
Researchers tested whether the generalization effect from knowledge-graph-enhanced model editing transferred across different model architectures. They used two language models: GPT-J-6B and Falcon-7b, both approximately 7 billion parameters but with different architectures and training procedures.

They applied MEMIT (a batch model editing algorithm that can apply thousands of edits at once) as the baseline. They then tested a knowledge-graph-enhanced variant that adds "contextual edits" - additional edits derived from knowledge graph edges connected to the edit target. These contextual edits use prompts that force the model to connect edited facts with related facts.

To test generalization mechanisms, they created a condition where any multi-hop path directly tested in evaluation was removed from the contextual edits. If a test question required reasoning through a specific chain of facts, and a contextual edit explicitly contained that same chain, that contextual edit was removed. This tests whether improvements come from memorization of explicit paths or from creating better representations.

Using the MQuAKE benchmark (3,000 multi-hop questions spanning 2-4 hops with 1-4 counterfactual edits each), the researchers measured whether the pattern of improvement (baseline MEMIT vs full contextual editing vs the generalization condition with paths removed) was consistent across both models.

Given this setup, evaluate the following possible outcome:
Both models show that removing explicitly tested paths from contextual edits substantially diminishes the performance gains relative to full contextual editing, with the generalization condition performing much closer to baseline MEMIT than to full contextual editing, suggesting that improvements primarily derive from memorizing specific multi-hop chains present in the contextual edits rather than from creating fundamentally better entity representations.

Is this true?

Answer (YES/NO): NO